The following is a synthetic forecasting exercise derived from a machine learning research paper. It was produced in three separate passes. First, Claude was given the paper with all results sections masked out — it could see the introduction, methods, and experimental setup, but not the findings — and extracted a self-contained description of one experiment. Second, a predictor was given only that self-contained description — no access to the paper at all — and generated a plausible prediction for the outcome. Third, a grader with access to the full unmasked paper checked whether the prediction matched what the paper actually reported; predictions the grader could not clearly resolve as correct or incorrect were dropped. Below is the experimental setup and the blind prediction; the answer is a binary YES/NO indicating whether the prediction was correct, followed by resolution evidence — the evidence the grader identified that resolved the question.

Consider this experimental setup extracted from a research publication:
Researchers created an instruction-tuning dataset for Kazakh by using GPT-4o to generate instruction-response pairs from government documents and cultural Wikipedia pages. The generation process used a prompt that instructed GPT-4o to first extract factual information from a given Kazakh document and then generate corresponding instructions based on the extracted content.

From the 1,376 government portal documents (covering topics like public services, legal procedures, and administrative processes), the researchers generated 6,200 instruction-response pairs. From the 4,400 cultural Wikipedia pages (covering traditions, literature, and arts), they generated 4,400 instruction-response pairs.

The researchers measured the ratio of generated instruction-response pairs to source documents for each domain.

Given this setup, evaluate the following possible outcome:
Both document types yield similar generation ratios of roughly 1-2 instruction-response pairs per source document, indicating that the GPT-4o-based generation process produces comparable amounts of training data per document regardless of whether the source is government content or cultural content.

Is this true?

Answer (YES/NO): NO